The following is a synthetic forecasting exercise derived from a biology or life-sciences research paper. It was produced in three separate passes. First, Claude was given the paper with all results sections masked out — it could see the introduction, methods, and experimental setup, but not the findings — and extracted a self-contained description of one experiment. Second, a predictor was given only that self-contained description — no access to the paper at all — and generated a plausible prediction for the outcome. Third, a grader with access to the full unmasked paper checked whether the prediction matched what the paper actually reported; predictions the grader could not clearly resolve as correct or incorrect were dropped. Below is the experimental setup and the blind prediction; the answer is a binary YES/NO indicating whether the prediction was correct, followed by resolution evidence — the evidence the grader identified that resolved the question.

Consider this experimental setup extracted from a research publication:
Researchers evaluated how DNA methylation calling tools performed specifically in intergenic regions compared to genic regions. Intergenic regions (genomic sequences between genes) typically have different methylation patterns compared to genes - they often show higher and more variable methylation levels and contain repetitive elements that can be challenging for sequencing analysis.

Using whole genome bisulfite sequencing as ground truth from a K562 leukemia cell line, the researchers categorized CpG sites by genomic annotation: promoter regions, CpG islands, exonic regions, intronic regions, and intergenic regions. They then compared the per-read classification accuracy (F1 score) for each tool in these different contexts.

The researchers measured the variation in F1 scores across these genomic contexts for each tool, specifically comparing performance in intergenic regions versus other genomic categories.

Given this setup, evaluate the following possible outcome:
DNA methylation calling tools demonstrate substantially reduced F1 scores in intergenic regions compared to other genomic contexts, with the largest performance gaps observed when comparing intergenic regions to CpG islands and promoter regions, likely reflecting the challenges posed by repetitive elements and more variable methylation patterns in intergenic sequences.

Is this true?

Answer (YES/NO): NO